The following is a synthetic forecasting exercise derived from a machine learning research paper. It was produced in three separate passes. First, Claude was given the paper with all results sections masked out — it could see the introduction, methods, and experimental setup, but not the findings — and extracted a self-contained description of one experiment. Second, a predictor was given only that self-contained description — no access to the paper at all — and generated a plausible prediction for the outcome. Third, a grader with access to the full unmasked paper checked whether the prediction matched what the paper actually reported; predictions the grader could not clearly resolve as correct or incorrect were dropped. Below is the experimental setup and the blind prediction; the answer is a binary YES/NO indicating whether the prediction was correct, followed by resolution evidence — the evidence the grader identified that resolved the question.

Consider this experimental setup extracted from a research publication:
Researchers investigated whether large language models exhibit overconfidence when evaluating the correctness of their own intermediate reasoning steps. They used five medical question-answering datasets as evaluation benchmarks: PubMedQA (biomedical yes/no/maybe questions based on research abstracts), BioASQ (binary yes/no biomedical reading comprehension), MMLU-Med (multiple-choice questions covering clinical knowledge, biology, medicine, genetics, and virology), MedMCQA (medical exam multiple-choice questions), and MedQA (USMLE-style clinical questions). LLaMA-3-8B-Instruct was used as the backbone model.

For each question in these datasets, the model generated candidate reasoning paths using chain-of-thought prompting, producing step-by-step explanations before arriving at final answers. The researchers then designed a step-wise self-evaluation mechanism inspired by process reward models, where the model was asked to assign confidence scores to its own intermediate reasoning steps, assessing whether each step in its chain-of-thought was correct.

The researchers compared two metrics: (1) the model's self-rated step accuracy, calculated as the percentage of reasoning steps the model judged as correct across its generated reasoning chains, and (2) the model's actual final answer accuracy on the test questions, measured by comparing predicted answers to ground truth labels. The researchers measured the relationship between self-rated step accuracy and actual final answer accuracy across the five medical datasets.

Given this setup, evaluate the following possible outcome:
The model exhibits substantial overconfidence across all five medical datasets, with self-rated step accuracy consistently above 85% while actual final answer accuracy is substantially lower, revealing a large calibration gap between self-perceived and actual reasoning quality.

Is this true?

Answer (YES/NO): NO